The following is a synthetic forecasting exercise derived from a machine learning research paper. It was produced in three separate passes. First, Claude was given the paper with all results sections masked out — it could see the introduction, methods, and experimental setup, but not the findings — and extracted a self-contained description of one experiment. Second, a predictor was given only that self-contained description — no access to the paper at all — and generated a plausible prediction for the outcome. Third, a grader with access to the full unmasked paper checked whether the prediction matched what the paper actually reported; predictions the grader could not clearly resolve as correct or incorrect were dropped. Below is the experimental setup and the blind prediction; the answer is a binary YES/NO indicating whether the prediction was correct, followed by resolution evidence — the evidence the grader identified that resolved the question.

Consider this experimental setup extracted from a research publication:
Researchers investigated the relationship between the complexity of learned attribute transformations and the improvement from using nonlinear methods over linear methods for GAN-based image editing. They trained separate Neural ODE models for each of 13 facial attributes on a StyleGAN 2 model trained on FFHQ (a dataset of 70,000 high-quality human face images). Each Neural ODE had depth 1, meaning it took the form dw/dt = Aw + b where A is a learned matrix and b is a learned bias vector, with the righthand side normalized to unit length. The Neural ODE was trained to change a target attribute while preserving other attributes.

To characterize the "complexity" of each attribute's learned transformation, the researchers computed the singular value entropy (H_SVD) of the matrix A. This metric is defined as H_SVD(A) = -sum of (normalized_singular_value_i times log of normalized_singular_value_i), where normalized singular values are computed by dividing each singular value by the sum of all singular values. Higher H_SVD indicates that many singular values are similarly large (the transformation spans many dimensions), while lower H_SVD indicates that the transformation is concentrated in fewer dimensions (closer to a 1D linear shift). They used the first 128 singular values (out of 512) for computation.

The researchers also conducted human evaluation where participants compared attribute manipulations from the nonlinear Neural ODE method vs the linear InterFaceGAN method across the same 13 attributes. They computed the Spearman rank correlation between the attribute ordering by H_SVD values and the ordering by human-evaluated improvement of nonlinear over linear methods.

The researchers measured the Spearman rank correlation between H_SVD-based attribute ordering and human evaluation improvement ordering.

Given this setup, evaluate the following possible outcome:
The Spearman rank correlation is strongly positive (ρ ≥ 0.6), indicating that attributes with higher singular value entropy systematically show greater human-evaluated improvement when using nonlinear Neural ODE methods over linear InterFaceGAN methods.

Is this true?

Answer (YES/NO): NO